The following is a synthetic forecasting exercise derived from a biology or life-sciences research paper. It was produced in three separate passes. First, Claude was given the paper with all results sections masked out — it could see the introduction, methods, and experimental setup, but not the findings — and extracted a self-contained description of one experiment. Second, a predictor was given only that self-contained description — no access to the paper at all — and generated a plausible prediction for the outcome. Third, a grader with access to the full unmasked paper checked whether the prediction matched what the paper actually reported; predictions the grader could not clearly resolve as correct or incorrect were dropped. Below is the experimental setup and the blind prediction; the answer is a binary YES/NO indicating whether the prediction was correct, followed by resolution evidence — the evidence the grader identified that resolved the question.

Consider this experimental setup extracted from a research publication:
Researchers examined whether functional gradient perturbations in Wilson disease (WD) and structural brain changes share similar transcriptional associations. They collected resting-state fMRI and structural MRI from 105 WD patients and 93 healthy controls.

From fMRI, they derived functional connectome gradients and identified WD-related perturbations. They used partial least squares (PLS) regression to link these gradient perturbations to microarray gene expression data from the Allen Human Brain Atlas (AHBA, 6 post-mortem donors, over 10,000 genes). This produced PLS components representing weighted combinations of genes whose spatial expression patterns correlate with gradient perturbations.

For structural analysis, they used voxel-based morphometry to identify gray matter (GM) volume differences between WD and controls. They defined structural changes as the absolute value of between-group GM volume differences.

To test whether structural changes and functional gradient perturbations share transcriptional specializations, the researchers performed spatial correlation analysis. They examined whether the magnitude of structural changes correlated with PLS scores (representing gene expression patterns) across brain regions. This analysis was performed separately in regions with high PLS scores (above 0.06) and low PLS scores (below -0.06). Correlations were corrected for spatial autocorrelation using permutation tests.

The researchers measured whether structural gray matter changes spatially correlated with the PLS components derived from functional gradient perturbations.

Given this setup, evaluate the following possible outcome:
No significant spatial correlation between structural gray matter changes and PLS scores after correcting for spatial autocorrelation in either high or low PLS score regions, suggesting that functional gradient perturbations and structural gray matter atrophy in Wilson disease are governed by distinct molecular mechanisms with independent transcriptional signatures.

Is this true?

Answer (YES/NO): NO